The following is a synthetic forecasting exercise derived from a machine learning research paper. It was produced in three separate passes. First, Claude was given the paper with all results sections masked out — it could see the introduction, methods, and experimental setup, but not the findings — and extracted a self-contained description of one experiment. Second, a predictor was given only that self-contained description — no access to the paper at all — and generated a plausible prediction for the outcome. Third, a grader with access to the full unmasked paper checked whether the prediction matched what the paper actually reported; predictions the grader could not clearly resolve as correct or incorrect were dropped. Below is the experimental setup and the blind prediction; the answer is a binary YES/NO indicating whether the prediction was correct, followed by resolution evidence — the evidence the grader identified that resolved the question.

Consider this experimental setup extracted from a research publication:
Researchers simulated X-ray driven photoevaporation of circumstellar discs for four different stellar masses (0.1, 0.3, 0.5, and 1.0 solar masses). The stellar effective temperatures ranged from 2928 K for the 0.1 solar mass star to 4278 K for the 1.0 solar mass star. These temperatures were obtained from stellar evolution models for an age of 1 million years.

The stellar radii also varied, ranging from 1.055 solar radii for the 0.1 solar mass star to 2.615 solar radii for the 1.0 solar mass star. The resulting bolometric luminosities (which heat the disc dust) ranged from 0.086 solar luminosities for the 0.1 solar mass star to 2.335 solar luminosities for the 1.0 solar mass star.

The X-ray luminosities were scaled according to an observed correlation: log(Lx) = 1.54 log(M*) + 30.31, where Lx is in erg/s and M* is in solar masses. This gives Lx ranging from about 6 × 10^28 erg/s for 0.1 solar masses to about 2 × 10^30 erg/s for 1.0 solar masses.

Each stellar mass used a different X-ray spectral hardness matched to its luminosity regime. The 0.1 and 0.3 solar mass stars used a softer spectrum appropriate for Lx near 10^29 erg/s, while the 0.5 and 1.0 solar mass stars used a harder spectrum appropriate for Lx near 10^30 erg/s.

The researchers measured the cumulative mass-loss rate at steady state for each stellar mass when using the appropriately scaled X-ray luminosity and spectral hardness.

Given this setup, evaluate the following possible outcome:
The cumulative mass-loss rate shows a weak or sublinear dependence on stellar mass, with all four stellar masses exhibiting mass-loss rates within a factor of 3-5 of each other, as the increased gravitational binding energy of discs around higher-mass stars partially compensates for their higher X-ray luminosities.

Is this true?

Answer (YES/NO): NO